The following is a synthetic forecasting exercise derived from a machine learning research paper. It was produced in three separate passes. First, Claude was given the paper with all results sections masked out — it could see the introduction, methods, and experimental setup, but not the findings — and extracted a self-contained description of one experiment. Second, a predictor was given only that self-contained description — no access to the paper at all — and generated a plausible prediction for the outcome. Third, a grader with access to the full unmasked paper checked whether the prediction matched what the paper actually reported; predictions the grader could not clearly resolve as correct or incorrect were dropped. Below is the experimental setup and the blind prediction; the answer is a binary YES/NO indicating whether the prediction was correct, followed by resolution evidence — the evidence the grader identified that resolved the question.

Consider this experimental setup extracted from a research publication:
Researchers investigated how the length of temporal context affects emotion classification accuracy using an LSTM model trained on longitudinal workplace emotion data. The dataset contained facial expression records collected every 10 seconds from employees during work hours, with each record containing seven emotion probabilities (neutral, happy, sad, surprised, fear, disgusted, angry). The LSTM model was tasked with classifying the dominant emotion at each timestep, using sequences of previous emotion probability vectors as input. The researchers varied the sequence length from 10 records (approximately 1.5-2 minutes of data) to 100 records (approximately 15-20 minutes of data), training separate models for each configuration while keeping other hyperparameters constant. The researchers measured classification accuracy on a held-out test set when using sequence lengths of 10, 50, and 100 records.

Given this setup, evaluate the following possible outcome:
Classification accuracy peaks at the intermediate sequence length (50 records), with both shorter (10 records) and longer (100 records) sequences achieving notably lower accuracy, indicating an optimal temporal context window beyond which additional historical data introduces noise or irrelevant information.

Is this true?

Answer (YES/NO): NO